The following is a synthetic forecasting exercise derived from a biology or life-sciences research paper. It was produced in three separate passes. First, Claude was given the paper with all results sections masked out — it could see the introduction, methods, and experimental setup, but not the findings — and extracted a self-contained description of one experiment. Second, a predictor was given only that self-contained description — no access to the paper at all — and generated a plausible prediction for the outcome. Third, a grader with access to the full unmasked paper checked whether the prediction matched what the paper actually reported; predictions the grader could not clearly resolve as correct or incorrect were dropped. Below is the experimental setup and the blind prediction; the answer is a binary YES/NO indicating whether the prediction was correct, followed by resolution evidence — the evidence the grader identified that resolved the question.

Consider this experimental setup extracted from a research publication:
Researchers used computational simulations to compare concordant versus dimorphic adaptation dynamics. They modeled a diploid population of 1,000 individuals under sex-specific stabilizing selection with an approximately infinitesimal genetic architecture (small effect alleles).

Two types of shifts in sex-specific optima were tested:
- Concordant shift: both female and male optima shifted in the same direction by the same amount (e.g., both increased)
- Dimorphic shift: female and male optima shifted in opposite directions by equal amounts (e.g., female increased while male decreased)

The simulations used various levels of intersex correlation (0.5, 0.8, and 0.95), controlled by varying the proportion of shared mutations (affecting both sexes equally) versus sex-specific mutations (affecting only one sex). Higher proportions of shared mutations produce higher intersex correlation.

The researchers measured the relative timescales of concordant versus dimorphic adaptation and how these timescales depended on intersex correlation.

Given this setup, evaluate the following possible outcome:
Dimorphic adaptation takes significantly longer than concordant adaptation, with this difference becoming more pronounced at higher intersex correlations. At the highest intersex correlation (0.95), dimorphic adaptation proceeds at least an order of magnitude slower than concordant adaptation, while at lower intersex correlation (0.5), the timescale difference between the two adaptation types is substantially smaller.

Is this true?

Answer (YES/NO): YES